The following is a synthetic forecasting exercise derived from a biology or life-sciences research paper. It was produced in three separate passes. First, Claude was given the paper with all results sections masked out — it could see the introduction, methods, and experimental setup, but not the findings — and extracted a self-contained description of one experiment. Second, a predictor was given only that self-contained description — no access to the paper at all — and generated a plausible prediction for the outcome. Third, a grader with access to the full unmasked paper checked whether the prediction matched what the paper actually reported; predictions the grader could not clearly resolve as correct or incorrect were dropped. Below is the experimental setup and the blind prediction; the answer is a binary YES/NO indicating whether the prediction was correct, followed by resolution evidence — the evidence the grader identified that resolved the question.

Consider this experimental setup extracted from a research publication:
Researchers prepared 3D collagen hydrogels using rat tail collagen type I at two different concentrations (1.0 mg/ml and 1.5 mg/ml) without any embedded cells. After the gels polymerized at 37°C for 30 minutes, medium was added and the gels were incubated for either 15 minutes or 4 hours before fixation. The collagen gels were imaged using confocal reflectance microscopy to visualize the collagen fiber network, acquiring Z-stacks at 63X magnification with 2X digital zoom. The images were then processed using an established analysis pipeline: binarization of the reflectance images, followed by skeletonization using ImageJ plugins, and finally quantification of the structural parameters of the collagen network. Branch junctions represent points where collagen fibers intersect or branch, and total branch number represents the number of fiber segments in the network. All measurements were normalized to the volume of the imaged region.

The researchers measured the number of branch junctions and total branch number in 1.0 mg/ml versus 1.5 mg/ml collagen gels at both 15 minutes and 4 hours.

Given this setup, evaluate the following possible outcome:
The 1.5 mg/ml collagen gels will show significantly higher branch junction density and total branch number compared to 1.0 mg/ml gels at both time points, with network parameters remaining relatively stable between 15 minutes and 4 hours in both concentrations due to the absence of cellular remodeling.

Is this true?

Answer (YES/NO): NO